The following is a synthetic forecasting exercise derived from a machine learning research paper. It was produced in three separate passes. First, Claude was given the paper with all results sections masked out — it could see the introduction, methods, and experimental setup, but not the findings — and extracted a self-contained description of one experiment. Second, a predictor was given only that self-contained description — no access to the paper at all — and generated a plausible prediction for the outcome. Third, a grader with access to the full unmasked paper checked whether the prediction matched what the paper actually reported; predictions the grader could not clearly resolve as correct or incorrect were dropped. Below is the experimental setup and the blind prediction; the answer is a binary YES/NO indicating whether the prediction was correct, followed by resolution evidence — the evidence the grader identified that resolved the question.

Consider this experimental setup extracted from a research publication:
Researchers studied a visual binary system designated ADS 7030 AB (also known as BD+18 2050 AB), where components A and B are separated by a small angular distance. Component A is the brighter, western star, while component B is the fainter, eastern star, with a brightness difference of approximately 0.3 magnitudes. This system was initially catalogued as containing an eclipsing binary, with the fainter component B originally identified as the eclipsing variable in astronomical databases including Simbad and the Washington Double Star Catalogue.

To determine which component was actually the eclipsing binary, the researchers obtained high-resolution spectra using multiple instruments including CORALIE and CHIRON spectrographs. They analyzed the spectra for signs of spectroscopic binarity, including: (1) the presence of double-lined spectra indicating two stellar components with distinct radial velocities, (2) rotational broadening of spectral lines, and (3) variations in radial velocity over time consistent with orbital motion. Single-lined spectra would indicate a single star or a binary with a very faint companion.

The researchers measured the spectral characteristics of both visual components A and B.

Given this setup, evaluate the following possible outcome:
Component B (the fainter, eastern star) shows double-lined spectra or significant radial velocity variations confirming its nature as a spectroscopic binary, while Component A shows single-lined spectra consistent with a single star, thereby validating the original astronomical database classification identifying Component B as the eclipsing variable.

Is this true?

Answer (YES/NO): NO